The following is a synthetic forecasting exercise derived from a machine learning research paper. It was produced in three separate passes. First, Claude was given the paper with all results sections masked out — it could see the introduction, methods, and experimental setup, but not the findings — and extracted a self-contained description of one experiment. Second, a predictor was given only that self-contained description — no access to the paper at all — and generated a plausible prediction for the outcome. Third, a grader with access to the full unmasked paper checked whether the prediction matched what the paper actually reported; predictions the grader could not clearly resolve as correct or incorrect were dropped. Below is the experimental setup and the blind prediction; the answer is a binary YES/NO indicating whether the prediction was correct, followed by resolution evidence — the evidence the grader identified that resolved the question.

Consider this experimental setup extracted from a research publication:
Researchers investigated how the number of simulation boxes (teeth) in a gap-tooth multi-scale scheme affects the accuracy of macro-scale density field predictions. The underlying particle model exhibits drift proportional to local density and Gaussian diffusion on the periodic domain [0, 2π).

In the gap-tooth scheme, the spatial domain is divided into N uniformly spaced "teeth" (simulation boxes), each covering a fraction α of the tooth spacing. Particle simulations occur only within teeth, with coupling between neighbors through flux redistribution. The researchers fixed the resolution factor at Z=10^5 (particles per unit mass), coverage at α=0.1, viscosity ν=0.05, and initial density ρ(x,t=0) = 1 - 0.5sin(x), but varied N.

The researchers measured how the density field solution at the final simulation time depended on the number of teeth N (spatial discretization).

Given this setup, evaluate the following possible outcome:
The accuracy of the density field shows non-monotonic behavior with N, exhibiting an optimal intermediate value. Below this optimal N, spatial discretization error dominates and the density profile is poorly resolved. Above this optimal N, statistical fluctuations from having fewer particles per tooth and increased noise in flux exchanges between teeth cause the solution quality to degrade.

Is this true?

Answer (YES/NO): NO